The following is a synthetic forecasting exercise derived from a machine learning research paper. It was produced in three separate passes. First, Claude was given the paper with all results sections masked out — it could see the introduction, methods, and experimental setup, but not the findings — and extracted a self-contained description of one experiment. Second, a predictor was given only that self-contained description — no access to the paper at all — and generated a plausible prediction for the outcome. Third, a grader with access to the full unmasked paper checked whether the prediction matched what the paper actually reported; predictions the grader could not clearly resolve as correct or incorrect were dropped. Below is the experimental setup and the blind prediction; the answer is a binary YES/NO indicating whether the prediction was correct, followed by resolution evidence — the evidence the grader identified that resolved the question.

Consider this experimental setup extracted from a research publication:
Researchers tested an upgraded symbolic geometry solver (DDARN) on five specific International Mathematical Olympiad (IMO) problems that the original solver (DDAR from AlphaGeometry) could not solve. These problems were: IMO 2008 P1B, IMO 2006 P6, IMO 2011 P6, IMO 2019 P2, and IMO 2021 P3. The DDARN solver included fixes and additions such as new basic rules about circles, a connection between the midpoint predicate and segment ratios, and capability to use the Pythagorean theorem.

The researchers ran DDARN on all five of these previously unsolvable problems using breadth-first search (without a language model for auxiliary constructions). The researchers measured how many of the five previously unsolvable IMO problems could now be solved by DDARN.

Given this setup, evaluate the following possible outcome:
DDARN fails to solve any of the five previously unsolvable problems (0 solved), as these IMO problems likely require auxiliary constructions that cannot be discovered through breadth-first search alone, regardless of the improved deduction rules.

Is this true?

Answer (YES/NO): NO